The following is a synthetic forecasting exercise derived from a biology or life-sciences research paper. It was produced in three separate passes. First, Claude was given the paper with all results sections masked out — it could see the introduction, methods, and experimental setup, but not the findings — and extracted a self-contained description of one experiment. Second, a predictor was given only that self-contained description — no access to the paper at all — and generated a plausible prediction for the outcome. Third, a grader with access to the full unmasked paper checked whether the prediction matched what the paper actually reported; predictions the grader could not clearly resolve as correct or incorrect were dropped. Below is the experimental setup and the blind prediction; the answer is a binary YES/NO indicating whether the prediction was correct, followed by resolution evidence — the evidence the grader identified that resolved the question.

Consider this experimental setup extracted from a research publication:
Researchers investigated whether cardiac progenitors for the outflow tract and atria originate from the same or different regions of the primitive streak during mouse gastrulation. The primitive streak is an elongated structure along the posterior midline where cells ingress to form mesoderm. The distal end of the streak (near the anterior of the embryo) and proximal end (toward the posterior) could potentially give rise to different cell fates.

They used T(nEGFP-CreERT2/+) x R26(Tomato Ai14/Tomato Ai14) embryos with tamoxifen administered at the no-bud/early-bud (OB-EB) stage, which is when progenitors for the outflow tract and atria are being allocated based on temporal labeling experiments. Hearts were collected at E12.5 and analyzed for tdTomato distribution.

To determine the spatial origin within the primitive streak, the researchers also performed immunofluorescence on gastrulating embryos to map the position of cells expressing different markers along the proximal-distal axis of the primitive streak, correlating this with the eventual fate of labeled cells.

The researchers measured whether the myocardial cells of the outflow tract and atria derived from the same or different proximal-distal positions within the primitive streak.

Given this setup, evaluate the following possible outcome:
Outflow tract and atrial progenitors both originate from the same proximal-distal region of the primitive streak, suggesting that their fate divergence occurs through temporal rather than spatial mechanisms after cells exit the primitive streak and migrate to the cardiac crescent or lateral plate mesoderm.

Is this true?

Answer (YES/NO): NO